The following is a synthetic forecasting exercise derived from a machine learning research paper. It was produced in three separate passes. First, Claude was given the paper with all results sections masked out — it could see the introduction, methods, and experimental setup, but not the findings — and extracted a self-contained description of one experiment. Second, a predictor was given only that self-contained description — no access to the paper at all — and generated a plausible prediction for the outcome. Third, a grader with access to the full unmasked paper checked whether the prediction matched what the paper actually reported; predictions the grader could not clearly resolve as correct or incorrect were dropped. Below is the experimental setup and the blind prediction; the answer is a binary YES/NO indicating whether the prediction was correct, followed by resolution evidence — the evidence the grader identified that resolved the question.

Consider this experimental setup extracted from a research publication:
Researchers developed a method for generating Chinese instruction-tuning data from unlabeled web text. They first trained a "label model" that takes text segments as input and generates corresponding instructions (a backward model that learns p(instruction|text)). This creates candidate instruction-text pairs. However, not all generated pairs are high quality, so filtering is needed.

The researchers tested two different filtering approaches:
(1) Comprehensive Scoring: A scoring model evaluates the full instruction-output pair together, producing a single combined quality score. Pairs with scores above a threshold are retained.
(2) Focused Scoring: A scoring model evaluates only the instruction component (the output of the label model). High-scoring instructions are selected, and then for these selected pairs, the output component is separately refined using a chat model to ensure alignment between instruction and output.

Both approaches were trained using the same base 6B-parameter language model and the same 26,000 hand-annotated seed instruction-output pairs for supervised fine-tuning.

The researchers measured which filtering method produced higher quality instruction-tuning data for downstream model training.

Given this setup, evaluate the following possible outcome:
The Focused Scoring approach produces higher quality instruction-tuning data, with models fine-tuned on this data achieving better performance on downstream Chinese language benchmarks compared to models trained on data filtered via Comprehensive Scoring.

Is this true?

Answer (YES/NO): YES